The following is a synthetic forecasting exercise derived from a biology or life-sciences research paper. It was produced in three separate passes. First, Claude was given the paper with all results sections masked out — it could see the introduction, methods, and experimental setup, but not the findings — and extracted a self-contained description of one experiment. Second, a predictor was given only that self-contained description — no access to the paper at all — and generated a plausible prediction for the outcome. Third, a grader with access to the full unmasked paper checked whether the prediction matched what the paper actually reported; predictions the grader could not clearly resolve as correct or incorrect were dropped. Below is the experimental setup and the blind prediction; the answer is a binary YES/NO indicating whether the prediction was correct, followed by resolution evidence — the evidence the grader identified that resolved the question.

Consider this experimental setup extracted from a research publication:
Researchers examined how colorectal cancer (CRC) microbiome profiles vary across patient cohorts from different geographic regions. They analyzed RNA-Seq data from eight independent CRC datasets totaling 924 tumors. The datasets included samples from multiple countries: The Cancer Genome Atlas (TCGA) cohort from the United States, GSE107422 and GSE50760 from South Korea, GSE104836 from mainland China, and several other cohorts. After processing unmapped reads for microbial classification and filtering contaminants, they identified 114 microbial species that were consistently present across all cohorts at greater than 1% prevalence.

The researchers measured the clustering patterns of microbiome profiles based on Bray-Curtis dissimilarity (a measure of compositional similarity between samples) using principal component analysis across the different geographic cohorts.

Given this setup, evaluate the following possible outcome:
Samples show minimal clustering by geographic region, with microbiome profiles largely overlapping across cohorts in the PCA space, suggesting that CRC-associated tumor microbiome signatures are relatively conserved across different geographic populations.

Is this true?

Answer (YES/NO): NO